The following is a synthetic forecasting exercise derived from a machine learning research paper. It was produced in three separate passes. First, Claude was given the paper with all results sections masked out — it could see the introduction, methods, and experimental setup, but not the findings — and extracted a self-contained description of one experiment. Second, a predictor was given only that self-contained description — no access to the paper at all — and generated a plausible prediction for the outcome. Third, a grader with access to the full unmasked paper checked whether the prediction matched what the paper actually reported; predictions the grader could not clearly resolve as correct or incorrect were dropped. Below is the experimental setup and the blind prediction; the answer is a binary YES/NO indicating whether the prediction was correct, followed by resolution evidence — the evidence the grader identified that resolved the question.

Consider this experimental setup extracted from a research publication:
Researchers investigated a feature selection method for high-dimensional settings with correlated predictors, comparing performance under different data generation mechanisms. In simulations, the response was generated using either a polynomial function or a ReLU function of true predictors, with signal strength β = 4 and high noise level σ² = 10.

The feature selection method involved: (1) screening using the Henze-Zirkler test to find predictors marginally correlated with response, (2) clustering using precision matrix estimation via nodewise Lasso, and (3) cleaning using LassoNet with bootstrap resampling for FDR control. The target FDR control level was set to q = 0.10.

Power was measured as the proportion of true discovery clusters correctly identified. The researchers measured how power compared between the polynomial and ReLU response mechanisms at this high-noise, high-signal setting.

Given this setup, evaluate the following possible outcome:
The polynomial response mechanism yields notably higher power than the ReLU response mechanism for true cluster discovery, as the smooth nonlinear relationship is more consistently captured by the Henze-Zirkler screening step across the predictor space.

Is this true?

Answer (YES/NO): NO